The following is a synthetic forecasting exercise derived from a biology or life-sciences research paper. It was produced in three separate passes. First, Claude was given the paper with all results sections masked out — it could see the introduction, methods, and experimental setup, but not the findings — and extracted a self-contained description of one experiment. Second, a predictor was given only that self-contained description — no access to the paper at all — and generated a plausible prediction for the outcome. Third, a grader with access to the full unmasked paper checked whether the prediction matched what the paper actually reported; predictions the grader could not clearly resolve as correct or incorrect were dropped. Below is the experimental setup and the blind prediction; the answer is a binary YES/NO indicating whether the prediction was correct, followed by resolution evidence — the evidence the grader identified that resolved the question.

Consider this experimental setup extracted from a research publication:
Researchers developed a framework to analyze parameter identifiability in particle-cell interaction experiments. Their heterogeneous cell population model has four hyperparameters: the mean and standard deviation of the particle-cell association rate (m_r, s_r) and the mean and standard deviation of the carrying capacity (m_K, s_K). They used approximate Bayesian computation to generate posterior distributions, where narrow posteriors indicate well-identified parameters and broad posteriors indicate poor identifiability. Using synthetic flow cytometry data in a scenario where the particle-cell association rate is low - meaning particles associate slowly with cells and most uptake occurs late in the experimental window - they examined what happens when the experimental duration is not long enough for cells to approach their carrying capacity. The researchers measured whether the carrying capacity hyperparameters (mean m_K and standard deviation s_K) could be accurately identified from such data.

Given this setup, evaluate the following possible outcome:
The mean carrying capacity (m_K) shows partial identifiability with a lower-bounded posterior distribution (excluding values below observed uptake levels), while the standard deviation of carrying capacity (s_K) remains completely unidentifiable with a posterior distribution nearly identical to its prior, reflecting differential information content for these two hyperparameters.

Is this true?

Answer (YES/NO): NO